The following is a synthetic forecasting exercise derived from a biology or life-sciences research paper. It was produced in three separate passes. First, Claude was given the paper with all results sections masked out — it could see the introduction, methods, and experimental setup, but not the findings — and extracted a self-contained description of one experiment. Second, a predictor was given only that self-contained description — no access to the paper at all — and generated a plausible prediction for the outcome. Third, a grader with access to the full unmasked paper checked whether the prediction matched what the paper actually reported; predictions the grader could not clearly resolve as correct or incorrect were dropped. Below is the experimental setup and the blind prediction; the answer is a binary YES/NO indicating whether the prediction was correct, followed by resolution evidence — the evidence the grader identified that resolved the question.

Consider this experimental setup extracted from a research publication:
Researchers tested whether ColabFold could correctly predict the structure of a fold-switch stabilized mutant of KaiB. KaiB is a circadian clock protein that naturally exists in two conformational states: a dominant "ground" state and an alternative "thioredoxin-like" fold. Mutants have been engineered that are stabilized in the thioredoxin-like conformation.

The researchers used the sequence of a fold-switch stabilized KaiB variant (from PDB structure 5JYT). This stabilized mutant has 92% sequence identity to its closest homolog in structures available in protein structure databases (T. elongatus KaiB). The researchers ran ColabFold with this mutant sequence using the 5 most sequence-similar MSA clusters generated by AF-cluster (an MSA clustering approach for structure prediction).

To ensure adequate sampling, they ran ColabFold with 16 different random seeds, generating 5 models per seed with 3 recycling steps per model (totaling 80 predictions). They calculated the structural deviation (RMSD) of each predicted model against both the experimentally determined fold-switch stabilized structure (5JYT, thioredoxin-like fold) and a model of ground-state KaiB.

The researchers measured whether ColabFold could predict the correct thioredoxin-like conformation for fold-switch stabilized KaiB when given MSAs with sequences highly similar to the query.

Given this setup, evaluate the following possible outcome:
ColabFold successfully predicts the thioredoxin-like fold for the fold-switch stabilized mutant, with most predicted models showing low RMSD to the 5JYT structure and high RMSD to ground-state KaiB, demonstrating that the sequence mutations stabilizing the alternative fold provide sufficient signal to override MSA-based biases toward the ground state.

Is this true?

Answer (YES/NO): NO